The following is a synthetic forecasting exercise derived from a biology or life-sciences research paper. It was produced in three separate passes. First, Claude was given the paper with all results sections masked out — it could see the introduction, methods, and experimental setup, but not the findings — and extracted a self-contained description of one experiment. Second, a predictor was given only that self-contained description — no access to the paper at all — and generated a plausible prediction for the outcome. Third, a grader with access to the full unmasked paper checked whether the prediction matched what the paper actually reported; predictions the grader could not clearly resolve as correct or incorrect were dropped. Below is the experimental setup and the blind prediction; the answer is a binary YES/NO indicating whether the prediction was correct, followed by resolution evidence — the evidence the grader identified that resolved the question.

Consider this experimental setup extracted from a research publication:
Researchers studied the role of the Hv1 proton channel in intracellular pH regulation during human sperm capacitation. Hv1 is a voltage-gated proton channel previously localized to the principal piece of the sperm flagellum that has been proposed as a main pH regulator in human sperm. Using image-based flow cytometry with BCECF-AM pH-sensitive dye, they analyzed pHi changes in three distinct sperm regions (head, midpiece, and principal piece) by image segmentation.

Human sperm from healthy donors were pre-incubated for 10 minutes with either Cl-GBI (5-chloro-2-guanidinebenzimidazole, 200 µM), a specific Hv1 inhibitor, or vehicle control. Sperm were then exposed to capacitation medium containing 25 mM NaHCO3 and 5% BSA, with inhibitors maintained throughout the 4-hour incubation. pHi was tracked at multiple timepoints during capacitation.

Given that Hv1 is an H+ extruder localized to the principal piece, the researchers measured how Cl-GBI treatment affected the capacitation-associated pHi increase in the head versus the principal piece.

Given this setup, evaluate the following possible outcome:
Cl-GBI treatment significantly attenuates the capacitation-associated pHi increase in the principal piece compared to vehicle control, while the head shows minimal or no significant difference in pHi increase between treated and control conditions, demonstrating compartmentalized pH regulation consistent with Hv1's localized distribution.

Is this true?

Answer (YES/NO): YES